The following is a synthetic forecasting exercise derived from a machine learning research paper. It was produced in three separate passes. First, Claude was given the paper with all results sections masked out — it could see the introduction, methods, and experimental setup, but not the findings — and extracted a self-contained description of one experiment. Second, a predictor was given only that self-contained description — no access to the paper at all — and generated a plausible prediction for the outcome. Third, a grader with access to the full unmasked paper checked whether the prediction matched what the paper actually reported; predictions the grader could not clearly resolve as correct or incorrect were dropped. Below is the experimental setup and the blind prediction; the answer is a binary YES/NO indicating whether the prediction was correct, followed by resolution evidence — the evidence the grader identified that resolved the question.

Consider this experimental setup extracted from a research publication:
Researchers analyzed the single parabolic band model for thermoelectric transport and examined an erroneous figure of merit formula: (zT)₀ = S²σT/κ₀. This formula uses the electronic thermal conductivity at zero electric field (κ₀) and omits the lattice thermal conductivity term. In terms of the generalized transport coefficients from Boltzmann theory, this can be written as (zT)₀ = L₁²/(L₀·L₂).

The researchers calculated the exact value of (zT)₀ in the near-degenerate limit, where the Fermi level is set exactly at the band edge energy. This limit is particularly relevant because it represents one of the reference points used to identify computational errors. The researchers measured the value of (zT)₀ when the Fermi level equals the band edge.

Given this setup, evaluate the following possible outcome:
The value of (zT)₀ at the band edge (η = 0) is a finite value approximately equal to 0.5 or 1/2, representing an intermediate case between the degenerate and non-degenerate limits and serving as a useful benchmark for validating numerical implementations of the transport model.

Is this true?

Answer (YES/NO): NO